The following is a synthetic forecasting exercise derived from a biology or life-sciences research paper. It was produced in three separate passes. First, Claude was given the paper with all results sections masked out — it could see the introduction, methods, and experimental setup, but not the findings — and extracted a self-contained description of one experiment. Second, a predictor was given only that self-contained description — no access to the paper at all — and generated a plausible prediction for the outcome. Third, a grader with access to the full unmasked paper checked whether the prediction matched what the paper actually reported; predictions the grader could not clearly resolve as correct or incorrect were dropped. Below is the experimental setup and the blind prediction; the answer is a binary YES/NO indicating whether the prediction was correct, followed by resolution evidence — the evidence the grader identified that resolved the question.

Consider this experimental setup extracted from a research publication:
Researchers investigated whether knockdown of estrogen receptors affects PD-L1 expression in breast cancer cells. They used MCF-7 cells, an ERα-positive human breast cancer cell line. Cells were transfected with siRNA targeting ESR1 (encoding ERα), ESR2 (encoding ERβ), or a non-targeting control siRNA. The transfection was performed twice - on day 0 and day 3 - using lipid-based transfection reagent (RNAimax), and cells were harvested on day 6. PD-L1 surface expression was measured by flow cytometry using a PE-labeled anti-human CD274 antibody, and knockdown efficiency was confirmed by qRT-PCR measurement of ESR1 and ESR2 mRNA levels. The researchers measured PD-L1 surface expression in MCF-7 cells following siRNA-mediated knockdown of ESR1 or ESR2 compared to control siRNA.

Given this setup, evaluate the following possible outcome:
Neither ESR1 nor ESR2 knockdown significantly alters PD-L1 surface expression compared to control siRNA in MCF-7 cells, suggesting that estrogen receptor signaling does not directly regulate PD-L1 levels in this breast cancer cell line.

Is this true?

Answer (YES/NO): NO